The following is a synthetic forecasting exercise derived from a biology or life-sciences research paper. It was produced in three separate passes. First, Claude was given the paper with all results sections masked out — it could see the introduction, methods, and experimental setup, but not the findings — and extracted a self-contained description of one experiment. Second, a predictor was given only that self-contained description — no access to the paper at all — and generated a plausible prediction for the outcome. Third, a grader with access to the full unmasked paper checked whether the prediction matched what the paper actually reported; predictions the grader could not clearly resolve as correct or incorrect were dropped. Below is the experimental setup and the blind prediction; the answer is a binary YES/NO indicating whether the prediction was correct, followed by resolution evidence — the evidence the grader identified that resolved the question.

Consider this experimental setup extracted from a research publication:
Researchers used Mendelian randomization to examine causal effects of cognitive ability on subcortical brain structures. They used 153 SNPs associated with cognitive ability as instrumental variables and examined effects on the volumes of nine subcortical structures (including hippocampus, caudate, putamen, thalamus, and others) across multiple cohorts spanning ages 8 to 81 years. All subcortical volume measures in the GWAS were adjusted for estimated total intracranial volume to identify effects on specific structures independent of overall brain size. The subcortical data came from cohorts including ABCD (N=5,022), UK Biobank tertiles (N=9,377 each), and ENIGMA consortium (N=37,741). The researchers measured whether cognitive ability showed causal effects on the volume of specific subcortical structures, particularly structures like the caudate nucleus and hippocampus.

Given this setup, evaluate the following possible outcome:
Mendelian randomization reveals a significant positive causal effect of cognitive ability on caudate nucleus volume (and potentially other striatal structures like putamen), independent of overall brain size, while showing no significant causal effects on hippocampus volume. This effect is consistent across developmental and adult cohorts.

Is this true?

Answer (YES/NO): NO